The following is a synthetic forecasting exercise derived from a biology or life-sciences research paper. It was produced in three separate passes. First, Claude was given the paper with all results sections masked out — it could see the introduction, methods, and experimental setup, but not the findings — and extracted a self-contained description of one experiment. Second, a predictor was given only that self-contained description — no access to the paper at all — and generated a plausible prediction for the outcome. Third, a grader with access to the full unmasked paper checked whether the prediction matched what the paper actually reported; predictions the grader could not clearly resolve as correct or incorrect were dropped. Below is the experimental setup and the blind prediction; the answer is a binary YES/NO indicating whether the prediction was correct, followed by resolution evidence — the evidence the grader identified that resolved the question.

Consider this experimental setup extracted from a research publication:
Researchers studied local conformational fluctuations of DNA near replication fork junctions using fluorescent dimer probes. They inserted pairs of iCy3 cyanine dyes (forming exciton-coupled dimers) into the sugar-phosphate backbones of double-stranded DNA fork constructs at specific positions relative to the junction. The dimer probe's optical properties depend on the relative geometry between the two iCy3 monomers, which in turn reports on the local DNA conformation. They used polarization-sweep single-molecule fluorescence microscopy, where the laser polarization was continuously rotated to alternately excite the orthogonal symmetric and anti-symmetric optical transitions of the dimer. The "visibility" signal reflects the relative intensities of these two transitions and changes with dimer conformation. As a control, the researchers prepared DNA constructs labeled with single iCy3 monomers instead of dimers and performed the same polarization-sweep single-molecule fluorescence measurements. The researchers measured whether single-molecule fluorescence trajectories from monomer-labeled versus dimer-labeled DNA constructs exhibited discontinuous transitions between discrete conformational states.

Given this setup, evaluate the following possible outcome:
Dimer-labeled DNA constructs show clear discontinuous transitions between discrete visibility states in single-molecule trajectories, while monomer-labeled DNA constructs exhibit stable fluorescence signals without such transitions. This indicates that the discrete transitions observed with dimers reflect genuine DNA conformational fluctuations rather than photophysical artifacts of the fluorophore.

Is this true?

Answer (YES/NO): YES